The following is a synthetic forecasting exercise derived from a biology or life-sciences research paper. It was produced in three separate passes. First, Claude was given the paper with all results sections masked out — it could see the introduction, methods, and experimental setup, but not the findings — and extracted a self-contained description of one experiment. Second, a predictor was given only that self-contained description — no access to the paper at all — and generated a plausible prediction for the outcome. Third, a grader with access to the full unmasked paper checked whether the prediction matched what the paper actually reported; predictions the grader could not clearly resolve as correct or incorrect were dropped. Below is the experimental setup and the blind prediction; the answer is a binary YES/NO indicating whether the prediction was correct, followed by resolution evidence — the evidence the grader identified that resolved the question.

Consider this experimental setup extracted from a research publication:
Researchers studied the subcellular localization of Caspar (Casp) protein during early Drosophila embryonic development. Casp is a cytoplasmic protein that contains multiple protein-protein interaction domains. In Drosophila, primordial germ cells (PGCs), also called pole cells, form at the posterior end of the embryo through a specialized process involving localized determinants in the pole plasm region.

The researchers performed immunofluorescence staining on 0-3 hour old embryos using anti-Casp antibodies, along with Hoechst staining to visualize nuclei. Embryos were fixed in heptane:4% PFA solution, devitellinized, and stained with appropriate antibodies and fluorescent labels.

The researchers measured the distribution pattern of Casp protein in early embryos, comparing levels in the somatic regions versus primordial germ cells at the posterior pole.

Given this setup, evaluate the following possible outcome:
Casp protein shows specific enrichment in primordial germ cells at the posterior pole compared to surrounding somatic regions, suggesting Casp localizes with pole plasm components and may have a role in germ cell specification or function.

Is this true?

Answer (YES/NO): YES